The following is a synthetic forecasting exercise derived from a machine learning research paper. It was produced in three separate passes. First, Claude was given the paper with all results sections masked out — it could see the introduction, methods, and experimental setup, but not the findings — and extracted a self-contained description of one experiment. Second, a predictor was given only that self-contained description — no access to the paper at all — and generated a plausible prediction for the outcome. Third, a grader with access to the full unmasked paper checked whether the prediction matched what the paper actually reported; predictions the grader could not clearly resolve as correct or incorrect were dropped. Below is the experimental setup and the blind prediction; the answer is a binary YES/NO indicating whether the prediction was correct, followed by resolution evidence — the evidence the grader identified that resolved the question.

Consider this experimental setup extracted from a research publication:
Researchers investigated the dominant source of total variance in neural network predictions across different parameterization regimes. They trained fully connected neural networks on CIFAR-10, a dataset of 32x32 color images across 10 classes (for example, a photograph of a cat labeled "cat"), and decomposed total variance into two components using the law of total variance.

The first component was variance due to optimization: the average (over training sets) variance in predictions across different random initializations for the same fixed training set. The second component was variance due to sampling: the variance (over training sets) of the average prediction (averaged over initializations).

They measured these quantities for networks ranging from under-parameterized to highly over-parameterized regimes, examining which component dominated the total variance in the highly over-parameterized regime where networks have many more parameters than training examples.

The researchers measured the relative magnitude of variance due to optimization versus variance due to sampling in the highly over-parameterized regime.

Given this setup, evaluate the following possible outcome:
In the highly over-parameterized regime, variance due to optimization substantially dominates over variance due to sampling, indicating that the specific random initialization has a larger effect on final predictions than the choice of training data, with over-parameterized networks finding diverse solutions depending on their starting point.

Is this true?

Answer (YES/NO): NO